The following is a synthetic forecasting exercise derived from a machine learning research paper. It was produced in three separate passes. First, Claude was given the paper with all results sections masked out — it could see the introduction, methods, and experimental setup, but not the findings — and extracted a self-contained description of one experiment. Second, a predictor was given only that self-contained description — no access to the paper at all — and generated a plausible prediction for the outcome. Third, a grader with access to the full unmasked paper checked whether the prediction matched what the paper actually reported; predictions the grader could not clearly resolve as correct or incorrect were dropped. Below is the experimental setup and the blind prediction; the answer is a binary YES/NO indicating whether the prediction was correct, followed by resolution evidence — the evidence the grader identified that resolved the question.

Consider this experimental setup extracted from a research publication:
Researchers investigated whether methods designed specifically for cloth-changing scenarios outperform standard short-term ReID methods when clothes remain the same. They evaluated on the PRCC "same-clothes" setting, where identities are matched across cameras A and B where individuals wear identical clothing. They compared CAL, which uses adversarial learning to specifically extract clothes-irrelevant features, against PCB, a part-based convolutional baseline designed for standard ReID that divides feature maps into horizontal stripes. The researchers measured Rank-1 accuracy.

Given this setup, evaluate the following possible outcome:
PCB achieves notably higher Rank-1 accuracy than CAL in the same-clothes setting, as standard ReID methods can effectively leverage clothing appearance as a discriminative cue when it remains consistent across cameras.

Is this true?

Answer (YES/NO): NO